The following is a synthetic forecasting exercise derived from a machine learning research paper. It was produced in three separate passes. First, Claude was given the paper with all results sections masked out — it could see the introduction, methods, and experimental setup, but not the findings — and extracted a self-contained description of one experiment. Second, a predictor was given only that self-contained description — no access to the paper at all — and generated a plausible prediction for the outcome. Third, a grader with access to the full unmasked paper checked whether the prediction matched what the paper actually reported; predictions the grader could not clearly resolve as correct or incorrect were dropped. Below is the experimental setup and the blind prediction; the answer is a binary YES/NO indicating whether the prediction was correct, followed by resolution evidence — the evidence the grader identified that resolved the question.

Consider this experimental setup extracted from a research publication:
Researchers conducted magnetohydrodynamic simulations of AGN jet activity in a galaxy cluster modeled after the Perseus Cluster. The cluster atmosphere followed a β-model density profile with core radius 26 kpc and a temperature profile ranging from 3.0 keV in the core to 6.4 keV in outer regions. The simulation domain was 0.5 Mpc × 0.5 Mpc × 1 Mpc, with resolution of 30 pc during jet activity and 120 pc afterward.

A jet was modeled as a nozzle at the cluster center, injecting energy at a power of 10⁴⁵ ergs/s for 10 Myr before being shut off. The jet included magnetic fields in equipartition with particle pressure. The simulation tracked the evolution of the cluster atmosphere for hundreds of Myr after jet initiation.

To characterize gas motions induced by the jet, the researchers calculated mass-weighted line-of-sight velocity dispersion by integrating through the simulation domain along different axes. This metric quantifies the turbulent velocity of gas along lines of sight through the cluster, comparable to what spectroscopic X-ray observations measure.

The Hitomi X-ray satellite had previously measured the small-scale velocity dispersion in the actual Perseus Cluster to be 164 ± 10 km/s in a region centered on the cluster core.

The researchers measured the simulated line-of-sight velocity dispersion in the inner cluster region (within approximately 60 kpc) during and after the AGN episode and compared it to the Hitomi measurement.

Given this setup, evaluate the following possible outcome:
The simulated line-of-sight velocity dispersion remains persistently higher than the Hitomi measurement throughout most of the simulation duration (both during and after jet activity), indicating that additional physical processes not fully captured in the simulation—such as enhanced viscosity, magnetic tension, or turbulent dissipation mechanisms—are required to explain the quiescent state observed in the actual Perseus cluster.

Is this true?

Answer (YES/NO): NO